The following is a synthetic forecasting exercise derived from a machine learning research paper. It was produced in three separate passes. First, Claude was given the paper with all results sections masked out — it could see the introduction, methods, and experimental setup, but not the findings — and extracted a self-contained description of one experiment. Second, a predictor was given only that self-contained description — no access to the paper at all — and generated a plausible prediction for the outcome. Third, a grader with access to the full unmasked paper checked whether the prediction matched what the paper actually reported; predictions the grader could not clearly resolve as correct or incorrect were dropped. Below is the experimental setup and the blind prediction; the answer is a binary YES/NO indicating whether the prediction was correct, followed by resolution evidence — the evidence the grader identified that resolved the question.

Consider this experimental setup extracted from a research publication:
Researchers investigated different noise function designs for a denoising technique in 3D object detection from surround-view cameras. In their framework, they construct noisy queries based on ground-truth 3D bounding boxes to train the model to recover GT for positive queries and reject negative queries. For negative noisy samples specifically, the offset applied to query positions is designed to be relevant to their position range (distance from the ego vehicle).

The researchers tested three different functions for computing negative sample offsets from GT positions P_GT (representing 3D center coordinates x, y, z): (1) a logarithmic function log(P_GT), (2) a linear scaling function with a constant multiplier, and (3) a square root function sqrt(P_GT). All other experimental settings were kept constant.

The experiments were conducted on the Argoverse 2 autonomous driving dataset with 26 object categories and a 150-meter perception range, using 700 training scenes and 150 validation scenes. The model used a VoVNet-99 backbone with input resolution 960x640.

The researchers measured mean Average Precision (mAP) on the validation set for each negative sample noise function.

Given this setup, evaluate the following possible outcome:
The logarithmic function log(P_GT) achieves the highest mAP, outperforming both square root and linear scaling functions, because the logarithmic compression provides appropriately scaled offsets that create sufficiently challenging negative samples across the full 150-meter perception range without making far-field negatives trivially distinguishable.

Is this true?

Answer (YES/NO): YES